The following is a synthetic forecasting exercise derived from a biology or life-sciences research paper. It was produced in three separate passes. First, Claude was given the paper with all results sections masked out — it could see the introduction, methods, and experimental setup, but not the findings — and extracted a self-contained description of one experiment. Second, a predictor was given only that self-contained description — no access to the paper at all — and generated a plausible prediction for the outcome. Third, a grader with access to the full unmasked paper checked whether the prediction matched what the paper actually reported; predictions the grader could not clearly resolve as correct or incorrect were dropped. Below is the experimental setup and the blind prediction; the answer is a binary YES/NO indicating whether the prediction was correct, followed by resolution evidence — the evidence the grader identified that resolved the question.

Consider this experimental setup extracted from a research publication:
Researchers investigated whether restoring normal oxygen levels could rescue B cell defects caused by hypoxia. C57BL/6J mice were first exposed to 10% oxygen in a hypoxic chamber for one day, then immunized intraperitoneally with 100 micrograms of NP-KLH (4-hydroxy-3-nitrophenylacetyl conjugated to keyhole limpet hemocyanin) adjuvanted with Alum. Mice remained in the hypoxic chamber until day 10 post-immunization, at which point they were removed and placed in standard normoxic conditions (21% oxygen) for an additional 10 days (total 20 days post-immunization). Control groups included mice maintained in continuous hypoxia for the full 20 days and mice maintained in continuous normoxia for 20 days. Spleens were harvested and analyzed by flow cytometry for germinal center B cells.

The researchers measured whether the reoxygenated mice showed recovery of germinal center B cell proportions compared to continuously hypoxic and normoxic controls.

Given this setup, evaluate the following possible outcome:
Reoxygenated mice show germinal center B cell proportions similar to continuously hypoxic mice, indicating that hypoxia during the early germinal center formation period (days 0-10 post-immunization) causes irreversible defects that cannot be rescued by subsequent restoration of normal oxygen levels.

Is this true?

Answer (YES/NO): NO